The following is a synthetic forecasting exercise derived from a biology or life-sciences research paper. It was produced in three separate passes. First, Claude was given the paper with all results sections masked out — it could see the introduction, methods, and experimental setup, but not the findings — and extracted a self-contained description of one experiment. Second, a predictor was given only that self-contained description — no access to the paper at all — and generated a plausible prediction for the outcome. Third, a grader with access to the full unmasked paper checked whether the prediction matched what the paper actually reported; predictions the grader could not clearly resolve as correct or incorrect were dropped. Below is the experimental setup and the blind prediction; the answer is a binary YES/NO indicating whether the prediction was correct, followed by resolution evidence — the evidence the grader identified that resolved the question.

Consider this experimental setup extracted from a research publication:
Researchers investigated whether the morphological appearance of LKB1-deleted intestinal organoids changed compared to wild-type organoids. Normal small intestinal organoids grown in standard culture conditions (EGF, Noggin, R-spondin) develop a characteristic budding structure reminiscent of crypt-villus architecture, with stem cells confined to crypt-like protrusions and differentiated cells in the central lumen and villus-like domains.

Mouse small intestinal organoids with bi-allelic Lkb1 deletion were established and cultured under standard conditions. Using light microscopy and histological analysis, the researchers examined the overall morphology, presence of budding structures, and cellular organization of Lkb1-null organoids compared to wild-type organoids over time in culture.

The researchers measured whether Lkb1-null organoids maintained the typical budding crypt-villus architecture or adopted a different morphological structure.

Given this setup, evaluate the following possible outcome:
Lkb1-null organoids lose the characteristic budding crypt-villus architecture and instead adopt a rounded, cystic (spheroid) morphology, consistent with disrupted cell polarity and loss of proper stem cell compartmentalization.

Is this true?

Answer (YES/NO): NO